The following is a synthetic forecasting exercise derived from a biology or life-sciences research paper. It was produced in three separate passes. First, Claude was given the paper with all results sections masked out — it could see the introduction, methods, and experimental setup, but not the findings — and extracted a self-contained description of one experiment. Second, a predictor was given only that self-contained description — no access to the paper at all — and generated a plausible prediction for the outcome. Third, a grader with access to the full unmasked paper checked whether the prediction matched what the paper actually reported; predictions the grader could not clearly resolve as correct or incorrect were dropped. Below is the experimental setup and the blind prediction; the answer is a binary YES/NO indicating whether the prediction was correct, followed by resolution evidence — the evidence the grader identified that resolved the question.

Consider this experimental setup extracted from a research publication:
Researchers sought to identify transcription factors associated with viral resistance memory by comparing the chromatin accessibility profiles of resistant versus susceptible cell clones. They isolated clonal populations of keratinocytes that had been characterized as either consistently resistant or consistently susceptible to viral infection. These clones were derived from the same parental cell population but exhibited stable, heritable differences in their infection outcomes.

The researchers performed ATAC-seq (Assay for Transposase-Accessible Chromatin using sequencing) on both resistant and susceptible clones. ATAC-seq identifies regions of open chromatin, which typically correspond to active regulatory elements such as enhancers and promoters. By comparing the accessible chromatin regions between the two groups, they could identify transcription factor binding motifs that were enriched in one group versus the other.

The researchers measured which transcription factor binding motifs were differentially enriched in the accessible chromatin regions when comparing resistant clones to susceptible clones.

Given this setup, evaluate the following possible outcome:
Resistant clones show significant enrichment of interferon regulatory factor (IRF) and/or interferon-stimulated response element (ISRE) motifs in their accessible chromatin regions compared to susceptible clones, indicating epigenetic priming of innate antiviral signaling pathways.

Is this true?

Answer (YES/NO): NO